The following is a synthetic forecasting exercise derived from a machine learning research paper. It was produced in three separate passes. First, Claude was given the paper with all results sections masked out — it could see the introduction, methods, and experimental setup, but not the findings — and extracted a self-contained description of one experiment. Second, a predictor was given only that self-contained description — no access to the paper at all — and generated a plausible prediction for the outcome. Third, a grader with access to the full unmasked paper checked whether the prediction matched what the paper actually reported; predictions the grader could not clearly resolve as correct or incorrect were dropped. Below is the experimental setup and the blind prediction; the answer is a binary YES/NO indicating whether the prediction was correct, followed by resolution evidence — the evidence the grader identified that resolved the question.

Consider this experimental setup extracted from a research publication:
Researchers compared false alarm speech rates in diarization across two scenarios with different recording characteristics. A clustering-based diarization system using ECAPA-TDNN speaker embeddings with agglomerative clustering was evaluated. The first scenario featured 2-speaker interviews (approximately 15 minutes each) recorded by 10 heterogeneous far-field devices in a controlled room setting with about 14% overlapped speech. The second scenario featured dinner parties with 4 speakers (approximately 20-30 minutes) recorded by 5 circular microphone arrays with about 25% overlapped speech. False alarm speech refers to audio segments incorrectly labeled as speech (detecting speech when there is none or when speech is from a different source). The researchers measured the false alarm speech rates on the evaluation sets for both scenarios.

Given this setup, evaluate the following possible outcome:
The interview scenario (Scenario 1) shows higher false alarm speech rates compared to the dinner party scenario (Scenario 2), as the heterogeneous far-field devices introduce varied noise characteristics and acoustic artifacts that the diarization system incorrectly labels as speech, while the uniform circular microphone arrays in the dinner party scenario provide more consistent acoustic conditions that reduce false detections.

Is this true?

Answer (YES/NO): NO